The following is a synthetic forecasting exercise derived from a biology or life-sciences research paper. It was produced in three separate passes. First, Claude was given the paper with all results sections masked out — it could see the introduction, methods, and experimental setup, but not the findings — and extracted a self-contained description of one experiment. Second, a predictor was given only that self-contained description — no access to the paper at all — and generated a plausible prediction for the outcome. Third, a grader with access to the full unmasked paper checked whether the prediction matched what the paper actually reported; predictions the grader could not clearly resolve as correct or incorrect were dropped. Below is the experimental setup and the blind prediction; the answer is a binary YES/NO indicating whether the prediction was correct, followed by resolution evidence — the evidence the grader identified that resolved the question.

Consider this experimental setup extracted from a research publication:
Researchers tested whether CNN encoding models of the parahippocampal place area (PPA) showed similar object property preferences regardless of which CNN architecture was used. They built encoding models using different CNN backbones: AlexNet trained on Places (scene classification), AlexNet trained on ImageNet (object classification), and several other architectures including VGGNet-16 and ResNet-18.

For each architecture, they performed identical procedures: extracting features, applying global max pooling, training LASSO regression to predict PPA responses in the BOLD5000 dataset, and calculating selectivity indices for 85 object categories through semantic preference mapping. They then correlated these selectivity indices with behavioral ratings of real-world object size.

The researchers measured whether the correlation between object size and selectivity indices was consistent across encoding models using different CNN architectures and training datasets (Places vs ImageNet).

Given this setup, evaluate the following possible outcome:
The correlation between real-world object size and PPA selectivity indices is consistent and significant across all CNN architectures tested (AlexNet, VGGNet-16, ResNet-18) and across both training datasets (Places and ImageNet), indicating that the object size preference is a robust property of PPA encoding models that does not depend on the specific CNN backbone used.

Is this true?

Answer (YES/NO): YES